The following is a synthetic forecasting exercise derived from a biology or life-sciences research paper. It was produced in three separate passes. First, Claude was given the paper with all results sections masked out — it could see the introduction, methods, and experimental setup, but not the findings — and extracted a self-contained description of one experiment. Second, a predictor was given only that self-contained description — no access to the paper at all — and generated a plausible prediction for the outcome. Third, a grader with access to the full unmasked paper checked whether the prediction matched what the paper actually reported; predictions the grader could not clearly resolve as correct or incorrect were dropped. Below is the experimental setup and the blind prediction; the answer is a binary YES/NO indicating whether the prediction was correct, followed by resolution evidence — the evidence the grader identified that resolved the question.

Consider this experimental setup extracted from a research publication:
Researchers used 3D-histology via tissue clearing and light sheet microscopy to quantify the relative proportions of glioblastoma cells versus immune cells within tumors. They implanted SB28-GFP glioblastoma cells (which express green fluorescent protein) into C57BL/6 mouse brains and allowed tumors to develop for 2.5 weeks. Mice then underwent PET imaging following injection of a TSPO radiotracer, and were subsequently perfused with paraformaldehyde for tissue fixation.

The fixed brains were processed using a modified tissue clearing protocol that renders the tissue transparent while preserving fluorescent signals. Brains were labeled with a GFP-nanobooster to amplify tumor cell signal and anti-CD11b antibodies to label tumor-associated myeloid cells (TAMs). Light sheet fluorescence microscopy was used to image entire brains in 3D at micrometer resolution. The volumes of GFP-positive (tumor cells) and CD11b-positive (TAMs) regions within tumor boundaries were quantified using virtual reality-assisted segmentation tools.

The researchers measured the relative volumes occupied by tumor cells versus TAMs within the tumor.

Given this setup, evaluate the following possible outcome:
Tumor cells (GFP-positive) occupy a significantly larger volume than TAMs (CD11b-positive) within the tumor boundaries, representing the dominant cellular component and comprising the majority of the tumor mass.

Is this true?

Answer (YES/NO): YES